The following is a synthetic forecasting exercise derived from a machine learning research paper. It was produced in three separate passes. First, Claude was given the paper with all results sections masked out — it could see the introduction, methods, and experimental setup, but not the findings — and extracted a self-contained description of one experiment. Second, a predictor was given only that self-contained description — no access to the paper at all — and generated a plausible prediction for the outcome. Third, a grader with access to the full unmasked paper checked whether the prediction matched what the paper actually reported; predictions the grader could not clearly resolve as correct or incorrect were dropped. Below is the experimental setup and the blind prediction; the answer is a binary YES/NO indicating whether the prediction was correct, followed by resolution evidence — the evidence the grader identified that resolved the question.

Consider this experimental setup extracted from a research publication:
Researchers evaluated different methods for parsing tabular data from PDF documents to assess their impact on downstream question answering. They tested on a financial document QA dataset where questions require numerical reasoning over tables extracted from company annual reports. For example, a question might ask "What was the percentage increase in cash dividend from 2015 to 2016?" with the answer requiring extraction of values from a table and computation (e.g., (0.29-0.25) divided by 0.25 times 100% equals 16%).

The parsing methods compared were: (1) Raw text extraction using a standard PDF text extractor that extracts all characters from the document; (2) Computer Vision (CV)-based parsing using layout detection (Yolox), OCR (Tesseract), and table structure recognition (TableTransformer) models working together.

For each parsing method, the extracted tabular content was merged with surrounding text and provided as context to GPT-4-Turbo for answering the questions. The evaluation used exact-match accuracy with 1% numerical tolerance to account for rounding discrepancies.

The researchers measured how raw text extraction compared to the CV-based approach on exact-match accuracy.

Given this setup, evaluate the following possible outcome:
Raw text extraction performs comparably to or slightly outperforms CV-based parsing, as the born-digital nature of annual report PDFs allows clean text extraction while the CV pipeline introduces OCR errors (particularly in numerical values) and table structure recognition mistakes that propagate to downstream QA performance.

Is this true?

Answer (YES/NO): YES